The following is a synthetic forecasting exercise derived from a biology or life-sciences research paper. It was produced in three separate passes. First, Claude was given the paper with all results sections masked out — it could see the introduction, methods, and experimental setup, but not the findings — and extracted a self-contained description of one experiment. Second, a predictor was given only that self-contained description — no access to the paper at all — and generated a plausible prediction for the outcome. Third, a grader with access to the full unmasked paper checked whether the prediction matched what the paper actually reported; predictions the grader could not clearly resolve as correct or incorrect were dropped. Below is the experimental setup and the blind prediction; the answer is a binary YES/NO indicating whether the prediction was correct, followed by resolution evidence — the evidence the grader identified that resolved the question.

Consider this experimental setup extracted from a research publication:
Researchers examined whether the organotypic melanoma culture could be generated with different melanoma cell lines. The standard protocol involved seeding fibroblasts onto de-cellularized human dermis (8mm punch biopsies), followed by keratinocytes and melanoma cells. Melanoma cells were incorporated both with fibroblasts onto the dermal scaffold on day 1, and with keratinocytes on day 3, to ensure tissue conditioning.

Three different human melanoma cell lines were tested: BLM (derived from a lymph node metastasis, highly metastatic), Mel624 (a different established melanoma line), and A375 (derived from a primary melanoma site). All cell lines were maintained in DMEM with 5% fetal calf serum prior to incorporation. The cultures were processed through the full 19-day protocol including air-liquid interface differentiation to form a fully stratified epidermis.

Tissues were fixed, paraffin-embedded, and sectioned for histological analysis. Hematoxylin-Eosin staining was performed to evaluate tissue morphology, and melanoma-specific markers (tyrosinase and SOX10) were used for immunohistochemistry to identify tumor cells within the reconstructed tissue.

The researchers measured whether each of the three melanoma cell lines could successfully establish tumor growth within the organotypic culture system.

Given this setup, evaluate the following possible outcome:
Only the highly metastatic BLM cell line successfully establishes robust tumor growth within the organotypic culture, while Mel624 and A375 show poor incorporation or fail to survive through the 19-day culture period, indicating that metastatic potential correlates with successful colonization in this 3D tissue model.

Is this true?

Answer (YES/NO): NO